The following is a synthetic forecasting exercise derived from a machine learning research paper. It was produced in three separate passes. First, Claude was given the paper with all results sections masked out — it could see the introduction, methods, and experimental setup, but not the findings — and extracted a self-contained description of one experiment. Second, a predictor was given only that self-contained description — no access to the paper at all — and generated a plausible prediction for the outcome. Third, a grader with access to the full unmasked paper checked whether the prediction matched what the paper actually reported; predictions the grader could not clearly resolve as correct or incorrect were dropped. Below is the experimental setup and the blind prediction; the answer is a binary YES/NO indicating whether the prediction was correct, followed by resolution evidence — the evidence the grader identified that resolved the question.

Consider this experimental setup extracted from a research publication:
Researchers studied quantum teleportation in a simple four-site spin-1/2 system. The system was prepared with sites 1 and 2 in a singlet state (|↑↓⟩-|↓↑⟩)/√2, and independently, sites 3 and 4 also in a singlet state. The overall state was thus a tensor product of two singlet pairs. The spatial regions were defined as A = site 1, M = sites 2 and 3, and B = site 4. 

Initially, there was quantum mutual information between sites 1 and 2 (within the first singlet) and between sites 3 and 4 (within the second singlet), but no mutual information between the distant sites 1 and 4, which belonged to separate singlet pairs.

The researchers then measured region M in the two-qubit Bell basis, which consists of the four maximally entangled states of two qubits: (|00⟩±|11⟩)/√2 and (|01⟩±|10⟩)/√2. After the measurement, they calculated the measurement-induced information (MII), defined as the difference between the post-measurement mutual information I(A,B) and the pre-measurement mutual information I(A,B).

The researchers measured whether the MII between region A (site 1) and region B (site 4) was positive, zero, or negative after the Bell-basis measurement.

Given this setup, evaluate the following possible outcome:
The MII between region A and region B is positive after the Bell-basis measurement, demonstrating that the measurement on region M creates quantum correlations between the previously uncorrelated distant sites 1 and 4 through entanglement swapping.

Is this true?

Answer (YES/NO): YES